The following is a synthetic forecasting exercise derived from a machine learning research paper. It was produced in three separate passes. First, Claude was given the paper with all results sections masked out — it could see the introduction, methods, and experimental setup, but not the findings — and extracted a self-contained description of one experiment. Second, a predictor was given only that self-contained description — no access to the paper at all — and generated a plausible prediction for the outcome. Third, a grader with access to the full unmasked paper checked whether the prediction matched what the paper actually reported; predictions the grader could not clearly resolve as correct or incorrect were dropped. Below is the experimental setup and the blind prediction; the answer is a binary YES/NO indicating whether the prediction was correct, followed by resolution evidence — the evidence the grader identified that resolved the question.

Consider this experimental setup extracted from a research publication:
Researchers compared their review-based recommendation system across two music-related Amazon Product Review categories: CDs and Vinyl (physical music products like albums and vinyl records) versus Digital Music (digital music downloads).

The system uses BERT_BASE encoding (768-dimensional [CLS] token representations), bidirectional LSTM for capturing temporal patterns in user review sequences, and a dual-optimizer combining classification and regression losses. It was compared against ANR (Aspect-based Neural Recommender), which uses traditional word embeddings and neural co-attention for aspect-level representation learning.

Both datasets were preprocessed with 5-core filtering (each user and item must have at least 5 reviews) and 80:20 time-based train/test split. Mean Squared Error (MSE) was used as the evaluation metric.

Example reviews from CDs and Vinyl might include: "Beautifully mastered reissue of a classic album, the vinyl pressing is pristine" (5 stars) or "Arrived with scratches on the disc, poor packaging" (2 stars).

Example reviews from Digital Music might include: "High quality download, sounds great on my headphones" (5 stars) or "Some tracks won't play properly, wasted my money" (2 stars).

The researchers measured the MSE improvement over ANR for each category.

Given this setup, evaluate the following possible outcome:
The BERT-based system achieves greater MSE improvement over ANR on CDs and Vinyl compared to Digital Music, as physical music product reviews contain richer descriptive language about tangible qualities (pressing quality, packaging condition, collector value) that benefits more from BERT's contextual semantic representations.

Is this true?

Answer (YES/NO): YES